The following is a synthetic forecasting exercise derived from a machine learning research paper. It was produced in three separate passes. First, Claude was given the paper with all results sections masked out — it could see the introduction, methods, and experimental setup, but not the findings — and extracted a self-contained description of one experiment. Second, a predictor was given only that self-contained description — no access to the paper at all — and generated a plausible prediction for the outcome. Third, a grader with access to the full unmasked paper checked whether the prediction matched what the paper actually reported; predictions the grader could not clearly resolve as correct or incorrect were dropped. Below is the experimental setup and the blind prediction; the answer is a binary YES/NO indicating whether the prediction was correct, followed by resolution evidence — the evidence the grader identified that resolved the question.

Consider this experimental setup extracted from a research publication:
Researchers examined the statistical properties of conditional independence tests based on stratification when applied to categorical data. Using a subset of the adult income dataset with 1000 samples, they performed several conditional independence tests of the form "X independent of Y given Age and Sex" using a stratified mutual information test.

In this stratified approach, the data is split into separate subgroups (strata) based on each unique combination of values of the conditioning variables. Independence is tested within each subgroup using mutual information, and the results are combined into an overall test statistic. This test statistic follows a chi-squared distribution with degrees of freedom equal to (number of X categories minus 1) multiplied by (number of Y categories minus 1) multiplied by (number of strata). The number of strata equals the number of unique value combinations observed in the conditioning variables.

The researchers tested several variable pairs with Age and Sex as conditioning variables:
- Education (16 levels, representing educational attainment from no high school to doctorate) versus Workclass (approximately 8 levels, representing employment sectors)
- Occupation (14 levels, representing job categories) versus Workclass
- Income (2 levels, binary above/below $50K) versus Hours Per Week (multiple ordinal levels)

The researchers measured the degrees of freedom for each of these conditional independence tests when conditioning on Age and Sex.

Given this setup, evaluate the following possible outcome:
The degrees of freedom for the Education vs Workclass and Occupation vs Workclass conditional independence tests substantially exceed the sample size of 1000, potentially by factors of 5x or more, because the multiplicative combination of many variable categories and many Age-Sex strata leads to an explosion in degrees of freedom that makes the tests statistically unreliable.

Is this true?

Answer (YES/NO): NO